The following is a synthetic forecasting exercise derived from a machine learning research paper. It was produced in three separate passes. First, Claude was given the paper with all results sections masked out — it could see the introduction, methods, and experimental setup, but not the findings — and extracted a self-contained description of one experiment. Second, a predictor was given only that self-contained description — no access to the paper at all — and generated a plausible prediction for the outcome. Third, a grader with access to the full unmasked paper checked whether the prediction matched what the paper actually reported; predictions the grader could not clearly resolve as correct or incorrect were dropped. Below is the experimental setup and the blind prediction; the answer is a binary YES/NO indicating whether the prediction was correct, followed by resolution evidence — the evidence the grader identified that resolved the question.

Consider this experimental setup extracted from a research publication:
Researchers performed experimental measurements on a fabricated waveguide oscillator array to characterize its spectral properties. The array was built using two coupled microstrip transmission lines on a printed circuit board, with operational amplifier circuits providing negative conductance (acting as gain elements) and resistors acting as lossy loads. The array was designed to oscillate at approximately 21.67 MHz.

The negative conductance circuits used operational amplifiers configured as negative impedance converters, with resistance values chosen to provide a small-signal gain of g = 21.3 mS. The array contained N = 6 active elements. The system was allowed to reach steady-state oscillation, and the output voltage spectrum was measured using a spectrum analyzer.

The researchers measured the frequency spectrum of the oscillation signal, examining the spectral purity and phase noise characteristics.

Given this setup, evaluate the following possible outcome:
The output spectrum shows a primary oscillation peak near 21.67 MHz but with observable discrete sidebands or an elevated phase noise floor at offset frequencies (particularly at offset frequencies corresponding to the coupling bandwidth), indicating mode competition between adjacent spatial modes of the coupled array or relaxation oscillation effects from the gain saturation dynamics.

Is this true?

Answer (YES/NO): NO